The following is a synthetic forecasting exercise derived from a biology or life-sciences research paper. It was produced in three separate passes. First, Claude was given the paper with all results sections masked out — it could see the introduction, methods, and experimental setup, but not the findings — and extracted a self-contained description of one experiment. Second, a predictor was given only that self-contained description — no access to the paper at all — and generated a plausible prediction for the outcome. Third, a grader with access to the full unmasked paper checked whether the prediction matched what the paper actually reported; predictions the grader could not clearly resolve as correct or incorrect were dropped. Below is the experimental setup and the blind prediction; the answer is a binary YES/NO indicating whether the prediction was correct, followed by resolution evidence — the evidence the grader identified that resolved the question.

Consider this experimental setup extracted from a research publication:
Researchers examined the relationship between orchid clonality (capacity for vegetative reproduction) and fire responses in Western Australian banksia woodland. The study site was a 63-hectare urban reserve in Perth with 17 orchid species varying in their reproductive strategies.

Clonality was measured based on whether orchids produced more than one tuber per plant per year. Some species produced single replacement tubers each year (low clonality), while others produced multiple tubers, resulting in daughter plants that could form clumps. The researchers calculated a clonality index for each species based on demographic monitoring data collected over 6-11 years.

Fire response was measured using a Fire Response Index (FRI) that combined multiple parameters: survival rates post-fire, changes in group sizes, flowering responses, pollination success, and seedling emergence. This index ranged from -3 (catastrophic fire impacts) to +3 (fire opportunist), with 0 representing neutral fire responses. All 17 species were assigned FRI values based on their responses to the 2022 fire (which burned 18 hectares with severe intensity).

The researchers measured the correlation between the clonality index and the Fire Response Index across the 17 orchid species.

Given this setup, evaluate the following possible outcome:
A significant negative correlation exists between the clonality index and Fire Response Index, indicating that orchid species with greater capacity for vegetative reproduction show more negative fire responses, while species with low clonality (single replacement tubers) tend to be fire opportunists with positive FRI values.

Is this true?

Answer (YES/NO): NO